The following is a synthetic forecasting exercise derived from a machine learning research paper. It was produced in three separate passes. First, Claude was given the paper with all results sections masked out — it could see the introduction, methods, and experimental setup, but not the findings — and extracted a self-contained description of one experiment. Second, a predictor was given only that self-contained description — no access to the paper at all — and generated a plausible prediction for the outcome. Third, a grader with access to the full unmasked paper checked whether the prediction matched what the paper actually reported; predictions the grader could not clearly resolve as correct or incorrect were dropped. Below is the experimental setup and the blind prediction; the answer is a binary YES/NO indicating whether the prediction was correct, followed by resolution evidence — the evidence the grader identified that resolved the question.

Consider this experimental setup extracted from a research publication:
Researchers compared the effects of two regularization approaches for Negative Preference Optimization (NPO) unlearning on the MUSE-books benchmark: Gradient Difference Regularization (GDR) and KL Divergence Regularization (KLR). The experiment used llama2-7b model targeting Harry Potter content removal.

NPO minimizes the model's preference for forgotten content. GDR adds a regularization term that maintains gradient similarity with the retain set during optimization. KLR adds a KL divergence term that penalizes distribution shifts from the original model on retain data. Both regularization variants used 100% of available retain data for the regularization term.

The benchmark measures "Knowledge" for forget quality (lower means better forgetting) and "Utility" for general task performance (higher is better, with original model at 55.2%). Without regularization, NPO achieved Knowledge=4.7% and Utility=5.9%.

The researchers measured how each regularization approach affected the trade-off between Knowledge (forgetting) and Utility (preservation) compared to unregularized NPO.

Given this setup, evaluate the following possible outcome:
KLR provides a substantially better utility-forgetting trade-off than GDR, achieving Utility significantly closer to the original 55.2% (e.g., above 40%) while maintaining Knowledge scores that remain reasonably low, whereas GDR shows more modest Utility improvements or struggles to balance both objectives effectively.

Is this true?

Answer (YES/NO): NO